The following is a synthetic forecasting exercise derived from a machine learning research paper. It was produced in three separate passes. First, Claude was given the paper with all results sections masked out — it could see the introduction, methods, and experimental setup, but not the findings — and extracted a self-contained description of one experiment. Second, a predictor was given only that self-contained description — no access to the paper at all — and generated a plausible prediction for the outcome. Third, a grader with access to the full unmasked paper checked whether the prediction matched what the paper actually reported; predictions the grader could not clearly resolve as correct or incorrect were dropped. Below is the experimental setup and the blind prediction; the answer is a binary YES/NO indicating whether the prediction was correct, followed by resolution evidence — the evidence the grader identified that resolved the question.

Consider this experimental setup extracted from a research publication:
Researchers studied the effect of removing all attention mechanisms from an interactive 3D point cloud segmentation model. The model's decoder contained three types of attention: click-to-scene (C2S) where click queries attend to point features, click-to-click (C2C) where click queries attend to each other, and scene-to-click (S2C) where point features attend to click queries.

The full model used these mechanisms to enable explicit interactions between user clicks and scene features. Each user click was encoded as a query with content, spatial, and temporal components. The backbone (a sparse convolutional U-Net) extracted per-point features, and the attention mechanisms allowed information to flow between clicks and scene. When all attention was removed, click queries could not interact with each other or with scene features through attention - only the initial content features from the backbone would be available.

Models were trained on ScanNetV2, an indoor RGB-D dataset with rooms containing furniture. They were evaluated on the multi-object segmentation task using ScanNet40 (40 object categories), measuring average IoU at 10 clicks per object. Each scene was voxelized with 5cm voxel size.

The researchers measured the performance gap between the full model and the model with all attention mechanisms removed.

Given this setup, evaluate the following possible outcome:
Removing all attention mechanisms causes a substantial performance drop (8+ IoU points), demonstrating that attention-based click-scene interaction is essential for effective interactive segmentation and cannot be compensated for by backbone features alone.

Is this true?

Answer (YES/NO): NO